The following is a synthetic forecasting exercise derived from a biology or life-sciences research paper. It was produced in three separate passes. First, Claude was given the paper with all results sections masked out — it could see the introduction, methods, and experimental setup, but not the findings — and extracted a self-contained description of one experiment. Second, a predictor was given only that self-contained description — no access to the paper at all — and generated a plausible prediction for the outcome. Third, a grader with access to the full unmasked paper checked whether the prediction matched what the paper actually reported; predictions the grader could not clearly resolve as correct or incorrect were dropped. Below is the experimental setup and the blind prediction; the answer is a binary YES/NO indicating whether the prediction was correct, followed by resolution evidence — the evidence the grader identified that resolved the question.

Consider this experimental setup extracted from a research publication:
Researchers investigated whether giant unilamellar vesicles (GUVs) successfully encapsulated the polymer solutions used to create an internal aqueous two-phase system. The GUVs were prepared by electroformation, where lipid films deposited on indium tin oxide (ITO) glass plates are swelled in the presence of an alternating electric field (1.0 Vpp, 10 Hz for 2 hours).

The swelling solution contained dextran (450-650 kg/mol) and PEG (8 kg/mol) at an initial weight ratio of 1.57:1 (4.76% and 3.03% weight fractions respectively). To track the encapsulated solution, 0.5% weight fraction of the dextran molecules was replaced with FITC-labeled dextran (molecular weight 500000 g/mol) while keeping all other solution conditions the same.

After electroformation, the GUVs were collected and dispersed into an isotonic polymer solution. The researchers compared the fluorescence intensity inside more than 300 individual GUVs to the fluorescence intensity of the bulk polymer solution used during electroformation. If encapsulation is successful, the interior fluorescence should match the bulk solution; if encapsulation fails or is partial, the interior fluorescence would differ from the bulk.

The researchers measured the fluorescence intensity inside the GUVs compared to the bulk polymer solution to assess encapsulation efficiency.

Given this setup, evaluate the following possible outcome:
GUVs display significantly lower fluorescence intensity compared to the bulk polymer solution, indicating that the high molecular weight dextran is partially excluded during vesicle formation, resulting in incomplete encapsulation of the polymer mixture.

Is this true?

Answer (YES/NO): NO